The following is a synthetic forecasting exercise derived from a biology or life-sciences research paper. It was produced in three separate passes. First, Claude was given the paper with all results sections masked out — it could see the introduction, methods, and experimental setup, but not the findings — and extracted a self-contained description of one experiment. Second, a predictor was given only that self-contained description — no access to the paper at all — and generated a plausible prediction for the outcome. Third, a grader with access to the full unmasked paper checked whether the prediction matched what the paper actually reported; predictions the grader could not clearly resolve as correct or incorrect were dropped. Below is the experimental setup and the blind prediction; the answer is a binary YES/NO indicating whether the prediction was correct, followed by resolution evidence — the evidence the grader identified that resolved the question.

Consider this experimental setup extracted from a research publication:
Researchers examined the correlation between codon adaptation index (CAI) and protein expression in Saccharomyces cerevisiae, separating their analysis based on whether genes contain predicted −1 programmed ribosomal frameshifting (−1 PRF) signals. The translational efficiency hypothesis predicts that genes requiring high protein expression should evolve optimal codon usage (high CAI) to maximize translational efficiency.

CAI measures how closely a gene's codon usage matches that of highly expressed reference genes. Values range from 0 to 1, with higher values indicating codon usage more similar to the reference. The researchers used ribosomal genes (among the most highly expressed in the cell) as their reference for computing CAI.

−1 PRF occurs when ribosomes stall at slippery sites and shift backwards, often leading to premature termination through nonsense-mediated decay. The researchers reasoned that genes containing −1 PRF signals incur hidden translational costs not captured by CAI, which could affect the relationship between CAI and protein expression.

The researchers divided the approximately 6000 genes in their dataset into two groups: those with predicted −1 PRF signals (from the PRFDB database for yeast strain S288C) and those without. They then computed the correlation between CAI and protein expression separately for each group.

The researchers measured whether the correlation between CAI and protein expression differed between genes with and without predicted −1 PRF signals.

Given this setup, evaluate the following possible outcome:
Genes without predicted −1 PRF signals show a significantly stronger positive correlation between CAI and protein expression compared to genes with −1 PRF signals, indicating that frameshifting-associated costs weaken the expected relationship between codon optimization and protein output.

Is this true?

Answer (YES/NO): NO